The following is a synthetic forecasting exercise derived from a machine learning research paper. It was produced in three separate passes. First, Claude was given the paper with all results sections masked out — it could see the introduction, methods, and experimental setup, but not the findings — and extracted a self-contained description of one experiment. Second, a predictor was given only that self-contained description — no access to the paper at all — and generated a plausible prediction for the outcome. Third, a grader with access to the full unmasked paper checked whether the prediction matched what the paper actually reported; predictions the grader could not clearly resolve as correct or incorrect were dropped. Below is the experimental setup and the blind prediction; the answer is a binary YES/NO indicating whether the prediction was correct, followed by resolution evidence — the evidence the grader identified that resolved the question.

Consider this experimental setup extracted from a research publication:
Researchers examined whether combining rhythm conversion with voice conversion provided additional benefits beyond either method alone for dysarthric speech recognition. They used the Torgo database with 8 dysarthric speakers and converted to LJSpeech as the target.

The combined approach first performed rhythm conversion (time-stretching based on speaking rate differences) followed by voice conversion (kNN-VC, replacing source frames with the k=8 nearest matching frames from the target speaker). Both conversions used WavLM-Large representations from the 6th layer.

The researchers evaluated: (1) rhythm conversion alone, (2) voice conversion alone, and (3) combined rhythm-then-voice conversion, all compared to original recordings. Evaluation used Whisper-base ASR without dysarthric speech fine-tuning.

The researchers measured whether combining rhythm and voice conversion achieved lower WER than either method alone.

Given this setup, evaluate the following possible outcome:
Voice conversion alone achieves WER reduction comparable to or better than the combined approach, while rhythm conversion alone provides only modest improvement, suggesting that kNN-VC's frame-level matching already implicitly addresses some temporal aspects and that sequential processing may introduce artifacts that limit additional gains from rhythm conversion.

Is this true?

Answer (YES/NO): NO